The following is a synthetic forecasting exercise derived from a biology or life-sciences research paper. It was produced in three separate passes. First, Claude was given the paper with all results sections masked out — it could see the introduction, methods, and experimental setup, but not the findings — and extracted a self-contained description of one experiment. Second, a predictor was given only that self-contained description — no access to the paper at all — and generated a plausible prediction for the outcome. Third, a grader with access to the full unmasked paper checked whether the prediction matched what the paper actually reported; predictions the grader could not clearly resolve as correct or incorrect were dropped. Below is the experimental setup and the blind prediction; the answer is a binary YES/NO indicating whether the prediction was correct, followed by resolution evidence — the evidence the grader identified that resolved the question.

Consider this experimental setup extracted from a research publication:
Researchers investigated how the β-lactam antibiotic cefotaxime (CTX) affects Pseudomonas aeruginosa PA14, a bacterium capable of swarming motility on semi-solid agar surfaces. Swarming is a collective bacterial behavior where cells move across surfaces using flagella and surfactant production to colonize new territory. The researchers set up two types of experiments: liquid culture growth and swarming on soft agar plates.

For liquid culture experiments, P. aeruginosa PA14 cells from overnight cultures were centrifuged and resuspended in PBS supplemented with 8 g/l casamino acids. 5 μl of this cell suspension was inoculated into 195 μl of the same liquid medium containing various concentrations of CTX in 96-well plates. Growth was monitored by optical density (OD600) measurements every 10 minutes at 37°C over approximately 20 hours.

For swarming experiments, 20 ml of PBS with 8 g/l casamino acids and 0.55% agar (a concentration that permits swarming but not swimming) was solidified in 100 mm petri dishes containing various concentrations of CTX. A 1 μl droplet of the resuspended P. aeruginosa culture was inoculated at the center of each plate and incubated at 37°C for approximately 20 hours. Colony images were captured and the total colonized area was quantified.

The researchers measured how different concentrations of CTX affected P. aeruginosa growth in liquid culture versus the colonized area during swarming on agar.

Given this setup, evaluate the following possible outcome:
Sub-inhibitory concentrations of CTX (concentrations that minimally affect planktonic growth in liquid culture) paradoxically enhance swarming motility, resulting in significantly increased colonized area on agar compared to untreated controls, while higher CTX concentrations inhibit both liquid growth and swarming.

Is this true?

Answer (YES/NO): NO